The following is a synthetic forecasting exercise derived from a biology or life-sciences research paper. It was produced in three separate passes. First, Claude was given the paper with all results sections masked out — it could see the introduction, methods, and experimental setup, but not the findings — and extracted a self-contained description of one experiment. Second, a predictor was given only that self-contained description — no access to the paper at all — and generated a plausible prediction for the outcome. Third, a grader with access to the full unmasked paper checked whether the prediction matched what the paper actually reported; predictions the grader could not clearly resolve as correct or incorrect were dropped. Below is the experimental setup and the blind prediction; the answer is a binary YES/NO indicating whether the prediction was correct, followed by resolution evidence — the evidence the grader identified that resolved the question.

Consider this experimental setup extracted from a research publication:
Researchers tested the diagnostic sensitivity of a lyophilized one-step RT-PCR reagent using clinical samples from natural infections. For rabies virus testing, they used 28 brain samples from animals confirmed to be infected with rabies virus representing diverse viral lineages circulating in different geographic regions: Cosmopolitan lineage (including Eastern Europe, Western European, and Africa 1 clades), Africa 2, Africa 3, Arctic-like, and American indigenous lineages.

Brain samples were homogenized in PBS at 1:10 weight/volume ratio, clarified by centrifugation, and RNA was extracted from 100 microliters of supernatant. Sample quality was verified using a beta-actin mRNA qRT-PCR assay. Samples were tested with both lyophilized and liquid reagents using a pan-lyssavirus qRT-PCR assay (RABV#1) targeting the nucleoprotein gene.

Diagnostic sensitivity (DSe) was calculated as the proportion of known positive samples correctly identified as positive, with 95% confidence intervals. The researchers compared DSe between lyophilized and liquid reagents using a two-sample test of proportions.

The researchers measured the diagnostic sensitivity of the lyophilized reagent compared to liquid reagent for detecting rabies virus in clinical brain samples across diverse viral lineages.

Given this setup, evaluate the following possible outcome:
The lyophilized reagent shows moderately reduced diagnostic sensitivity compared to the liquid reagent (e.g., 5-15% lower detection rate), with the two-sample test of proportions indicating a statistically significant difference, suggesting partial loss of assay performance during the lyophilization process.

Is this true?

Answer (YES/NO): NO